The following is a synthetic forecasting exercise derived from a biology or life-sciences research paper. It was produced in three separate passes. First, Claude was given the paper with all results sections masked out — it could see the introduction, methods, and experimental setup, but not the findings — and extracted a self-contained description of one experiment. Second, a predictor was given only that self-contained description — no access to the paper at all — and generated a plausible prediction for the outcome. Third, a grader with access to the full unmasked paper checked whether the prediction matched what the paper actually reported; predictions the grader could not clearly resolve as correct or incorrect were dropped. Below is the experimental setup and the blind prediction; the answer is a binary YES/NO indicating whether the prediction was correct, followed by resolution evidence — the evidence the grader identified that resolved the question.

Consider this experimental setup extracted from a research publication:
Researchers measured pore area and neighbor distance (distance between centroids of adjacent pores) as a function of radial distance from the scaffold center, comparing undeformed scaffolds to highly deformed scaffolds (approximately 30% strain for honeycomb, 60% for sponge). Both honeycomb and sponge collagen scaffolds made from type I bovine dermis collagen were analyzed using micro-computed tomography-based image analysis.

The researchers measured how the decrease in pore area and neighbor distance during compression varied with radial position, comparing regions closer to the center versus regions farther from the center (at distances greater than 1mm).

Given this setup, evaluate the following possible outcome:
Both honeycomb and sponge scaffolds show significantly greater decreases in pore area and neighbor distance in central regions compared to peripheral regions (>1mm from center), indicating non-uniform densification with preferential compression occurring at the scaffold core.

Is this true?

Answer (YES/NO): NO